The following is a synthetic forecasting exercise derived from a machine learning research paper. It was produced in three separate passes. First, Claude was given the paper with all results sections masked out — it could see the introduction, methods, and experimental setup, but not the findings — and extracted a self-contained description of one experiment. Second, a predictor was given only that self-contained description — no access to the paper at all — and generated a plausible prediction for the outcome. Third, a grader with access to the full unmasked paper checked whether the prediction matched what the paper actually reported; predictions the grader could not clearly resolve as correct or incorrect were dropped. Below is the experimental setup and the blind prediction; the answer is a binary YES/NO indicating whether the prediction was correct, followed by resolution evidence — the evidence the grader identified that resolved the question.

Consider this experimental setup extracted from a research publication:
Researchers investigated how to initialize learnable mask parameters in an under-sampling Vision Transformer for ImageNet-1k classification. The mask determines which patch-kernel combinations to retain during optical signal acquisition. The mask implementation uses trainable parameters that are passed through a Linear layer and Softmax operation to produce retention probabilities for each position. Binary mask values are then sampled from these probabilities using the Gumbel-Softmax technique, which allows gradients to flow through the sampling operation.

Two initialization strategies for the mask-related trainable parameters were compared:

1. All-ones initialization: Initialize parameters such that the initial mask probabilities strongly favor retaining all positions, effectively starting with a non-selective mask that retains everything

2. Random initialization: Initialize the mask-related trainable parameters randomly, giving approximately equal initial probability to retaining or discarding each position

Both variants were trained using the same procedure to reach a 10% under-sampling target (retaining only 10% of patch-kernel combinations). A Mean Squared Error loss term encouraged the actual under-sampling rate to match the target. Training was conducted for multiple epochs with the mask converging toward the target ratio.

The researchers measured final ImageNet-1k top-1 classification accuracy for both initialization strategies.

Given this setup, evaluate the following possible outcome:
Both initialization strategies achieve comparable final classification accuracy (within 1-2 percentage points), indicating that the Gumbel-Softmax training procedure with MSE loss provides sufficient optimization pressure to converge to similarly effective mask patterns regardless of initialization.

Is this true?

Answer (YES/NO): NO